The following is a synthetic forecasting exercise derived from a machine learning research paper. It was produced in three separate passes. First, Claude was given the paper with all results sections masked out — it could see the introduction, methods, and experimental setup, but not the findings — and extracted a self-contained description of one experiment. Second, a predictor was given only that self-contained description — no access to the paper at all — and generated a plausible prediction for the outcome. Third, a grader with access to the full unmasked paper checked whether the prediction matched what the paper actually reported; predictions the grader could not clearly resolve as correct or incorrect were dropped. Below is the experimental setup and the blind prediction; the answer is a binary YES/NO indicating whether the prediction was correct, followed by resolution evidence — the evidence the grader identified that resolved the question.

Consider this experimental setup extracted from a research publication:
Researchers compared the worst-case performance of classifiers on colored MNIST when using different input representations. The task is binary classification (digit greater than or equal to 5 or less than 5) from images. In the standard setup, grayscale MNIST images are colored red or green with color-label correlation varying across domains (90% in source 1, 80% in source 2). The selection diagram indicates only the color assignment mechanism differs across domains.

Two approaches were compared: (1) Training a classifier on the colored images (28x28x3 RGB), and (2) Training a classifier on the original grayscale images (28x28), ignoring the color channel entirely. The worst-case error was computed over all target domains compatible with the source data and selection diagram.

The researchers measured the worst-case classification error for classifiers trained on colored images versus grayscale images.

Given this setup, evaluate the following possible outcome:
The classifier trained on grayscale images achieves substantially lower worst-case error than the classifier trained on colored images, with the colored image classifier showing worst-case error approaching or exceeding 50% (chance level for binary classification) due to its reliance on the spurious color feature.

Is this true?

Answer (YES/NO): YES